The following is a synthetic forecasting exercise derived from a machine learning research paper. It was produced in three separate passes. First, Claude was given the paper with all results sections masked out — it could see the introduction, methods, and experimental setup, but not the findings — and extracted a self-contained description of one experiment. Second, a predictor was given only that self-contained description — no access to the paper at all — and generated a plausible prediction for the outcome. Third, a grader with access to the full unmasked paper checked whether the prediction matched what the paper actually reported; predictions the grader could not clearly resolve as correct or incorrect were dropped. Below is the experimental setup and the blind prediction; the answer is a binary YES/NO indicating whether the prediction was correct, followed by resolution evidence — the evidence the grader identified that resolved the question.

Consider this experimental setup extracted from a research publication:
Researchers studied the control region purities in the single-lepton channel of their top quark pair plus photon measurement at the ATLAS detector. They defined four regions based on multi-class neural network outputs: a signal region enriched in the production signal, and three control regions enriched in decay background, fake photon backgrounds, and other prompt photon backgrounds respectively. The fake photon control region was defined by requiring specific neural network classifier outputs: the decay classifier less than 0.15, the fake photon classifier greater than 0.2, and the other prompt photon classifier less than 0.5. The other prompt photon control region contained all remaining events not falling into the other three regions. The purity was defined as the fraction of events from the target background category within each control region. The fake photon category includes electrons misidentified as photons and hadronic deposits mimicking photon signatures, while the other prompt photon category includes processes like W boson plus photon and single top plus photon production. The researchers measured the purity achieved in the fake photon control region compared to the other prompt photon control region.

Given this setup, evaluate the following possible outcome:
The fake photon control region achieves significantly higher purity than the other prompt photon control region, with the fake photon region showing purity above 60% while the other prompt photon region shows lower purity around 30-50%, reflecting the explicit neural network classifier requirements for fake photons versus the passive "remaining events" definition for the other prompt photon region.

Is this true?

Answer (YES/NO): NO